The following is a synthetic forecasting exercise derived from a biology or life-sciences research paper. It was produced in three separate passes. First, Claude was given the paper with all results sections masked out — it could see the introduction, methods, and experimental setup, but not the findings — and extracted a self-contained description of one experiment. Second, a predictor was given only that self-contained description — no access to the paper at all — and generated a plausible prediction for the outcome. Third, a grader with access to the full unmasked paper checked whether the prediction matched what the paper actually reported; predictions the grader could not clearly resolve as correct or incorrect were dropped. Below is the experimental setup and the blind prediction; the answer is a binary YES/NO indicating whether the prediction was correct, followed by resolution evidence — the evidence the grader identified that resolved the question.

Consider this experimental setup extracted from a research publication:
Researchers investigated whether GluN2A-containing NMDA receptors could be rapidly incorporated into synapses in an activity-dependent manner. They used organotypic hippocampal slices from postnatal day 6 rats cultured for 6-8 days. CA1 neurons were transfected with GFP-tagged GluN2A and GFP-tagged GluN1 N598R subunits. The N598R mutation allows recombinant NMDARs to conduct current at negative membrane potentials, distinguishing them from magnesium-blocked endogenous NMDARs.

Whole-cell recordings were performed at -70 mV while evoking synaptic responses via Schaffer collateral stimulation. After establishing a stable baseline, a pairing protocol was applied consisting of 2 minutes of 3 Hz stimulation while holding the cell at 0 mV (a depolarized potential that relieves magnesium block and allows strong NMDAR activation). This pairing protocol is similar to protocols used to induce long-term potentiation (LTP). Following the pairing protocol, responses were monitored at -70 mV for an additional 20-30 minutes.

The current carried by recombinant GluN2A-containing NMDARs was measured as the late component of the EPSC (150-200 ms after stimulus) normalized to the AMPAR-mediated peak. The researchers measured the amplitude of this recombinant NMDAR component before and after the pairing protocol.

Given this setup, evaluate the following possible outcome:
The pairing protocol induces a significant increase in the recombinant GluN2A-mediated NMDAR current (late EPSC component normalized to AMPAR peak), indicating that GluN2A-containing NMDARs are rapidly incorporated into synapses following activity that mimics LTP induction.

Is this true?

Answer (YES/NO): YES